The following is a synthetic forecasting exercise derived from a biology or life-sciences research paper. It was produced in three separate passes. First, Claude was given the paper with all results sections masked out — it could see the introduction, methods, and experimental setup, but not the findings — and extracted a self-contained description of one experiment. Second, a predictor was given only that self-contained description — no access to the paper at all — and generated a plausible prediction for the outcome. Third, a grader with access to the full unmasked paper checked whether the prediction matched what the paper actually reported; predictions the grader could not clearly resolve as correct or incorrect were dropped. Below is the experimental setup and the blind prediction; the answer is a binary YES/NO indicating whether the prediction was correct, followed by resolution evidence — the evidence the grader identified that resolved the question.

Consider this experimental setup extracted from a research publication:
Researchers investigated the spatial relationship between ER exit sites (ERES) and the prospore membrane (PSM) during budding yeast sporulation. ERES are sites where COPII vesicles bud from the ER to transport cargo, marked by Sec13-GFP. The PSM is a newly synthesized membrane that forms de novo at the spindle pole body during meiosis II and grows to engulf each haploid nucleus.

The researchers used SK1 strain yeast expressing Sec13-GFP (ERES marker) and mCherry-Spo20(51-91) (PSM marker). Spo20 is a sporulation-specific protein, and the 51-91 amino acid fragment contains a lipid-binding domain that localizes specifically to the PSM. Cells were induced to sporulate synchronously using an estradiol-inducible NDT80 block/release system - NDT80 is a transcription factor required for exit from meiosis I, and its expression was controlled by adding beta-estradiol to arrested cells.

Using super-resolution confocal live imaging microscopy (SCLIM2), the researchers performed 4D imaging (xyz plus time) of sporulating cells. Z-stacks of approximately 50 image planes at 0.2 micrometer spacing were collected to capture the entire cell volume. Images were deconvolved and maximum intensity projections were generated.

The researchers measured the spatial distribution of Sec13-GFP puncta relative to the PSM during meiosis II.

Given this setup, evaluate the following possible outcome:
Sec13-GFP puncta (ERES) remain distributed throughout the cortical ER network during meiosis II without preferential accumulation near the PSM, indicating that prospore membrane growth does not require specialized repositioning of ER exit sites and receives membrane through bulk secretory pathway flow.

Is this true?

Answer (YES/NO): NO